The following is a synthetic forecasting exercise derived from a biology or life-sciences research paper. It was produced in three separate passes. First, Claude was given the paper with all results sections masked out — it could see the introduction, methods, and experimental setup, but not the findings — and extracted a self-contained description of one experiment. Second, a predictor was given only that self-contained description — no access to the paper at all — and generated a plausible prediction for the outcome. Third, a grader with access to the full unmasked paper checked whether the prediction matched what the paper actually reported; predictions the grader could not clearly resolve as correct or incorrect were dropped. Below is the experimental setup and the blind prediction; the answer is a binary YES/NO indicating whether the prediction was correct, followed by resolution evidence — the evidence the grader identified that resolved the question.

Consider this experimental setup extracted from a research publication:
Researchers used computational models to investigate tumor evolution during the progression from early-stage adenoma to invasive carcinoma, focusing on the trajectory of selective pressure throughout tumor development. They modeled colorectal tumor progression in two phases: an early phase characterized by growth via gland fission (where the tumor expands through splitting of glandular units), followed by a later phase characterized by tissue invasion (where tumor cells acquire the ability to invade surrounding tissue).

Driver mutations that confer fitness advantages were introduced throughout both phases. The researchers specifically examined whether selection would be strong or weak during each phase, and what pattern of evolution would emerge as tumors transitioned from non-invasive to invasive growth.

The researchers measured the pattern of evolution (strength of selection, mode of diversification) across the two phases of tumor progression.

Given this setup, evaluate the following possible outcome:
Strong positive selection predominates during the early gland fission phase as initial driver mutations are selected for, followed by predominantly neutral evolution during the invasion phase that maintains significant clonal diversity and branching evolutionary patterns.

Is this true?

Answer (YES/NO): NO